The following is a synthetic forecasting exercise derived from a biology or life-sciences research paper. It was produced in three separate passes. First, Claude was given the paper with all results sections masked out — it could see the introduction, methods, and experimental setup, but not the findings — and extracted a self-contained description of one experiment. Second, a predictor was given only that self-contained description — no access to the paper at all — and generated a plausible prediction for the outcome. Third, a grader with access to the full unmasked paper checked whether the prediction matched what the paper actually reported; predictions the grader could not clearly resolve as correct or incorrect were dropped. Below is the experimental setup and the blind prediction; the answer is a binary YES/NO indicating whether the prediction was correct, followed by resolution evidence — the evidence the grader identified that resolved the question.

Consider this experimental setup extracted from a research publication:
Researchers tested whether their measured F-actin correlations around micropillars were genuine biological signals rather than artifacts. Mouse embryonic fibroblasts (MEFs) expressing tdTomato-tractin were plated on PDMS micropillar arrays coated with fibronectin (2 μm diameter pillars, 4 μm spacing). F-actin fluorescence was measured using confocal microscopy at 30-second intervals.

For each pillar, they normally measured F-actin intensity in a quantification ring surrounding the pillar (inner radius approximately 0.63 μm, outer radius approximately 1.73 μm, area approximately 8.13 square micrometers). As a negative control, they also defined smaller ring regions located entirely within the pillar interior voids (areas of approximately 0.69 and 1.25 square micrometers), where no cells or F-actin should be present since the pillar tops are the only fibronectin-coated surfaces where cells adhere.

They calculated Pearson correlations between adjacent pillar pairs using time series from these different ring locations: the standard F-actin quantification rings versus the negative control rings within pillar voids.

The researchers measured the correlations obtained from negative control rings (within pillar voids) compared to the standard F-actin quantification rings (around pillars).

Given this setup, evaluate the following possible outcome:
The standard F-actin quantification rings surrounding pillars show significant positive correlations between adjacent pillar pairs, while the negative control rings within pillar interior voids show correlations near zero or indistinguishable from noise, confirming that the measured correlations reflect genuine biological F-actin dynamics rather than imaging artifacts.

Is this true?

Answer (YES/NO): YES